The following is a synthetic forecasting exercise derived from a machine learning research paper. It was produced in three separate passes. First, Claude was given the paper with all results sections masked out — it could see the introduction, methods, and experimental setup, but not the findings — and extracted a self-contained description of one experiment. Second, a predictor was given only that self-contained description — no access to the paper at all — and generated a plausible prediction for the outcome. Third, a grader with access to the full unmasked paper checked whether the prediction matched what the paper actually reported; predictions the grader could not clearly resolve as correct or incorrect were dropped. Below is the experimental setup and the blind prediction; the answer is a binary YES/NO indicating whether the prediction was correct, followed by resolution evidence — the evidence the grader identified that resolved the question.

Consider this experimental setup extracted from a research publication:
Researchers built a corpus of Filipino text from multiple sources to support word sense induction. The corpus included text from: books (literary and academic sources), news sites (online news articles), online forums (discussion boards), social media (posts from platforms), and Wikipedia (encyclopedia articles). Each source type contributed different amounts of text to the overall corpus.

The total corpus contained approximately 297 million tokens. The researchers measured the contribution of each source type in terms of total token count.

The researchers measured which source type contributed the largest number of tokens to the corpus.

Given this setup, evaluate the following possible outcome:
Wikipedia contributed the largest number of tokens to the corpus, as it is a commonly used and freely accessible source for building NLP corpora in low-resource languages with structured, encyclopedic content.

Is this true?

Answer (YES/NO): NO